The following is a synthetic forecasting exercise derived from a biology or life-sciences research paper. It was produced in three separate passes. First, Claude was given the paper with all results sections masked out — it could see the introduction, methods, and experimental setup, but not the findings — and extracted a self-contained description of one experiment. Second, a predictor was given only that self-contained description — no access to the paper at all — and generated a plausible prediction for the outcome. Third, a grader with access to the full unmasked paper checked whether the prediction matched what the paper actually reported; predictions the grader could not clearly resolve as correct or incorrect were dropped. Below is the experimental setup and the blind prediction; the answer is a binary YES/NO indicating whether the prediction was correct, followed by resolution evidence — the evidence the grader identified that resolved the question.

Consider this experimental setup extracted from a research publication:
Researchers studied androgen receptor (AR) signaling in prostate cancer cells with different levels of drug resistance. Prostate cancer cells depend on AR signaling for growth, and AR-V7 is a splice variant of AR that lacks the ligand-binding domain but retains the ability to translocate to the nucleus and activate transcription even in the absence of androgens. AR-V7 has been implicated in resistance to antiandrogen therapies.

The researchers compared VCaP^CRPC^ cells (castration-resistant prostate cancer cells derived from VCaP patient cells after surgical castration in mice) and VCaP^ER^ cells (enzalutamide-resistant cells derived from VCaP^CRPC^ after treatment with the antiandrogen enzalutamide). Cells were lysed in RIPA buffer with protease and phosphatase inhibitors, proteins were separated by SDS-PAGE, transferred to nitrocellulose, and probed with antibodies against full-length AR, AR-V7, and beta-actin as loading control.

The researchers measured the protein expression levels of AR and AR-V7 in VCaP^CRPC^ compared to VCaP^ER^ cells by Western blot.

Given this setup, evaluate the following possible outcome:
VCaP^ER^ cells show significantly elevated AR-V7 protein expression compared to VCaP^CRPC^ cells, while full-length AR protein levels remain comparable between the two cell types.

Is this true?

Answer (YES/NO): NO